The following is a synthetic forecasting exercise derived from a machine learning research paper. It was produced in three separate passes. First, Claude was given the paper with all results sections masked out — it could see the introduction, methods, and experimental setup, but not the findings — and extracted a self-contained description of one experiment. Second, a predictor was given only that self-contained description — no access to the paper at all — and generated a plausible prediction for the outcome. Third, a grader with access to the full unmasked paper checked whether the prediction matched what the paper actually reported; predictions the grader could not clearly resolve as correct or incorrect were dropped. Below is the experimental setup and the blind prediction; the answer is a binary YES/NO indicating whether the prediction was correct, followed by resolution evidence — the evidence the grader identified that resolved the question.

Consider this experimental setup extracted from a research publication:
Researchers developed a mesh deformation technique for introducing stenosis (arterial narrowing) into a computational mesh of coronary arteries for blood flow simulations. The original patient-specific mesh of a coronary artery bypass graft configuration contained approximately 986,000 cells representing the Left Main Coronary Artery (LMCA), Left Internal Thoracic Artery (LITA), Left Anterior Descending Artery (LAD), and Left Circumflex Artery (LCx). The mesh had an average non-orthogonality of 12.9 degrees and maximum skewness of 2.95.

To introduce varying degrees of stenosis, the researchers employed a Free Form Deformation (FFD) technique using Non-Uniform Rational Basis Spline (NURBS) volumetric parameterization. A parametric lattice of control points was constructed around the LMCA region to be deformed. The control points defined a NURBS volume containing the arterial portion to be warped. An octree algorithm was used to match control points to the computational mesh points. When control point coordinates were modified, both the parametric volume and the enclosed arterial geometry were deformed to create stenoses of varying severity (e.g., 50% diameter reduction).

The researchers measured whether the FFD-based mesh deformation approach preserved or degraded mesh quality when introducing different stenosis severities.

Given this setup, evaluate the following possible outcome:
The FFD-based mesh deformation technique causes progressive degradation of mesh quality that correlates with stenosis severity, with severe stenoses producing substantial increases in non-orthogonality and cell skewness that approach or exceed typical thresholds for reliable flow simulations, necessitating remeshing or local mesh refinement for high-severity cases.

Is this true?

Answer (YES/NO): NO